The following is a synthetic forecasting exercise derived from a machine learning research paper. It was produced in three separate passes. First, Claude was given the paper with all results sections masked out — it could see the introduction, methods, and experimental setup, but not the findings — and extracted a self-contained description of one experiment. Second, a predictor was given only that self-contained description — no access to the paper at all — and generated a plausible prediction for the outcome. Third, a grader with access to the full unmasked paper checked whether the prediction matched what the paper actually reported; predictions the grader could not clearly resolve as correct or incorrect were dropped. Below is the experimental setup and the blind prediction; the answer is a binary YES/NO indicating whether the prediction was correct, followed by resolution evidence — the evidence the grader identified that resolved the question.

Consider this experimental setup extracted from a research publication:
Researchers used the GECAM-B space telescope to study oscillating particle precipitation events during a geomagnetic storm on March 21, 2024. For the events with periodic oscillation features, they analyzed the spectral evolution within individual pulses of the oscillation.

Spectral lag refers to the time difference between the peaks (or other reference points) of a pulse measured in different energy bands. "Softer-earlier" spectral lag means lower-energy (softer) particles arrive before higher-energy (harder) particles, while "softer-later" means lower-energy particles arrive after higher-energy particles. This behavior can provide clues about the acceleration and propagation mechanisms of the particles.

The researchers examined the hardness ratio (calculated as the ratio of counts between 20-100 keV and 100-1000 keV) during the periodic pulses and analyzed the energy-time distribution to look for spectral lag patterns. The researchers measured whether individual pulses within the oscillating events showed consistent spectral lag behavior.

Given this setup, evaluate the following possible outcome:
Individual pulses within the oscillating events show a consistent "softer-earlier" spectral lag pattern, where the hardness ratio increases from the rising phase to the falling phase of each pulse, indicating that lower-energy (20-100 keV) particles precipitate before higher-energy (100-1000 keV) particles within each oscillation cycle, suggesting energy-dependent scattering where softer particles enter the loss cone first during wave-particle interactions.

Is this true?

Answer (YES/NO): NO